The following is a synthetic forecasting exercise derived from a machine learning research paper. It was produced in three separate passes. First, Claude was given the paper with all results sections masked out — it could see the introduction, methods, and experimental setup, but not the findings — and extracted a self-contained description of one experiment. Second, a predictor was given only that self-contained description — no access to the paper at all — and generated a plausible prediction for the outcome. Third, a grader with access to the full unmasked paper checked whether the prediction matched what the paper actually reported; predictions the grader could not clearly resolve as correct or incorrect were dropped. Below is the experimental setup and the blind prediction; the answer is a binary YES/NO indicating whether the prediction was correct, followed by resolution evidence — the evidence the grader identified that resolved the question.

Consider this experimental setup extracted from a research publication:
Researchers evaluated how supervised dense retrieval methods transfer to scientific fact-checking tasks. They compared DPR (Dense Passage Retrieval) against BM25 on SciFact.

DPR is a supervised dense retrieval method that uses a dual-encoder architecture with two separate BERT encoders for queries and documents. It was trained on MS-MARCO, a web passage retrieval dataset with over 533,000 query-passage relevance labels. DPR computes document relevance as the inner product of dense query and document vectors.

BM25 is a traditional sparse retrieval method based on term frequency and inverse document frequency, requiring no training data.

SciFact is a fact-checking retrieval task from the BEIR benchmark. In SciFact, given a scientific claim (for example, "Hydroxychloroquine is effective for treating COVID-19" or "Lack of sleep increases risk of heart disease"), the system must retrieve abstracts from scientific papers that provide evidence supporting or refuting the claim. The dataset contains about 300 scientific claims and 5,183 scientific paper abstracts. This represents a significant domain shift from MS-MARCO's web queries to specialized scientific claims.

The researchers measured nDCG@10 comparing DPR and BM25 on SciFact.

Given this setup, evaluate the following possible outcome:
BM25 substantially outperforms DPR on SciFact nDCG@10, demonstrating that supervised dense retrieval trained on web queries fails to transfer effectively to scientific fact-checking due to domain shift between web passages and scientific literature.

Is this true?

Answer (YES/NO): YES